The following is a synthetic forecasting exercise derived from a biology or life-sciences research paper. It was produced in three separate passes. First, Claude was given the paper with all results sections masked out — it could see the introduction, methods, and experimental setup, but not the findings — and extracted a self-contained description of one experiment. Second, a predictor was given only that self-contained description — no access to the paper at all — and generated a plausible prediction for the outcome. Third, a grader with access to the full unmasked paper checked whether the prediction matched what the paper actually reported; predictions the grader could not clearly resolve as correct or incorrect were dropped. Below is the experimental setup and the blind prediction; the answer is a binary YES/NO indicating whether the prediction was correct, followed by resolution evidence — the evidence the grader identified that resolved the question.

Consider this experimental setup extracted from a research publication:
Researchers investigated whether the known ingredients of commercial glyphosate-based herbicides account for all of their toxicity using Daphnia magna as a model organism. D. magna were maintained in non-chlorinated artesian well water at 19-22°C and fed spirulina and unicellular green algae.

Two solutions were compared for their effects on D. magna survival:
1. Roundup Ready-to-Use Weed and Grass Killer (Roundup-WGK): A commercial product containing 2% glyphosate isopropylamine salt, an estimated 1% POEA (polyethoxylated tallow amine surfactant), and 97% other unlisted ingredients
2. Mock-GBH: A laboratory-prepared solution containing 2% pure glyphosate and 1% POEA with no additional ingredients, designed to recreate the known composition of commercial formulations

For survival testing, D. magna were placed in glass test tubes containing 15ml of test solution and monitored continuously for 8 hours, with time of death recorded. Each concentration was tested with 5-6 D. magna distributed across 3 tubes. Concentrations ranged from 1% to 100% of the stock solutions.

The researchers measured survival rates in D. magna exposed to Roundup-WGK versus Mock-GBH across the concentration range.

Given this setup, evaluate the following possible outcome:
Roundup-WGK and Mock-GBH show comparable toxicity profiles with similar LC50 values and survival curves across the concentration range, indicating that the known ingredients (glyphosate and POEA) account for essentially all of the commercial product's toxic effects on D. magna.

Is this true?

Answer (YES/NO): NO